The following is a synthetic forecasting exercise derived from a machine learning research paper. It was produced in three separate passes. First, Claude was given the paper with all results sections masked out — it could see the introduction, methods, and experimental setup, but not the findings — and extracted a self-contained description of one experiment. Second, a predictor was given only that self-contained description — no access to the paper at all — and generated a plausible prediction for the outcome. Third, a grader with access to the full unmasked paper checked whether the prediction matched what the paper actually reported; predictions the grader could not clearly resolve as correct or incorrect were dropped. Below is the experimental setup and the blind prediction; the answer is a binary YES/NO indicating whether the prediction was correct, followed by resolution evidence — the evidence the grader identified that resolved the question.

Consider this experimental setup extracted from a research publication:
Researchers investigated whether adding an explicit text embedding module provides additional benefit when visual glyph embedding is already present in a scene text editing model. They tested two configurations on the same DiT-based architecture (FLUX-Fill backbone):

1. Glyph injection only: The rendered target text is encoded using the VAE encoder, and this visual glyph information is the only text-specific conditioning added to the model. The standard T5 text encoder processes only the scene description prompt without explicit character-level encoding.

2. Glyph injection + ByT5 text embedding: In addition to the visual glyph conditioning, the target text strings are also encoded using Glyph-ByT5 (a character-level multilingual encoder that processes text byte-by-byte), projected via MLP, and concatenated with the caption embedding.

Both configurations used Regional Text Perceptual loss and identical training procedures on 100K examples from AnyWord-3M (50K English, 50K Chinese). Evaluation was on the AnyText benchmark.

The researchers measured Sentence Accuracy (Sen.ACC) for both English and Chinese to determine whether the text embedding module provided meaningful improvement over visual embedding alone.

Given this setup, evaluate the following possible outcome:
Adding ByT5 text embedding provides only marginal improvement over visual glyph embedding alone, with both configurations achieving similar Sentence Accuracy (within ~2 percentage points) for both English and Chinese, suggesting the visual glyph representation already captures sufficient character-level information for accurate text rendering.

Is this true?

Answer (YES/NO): NO